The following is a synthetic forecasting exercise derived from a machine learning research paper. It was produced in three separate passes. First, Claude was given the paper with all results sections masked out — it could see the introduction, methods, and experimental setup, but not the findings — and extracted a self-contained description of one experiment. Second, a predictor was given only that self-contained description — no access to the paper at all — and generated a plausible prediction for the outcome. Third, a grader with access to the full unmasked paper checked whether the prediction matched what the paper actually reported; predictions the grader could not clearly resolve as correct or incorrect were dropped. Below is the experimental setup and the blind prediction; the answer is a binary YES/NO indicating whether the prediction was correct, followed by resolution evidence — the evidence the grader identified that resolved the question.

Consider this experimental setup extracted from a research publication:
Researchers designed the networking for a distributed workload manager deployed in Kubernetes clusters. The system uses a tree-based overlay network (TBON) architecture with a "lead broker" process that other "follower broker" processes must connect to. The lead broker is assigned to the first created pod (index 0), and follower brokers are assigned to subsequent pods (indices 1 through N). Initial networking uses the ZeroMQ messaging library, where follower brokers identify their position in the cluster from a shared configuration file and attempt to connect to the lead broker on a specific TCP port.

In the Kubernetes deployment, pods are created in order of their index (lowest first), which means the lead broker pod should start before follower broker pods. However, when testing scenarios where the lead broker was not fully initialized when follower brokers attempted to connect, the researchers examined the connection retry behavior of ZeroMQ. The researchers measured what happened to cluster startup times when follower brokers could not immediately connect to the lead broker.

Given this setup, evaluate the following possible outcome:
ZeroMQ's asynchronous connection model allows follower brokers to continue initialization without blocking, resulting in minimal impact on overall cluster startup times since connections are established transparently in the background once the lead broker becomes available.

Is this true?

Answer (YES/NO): NO